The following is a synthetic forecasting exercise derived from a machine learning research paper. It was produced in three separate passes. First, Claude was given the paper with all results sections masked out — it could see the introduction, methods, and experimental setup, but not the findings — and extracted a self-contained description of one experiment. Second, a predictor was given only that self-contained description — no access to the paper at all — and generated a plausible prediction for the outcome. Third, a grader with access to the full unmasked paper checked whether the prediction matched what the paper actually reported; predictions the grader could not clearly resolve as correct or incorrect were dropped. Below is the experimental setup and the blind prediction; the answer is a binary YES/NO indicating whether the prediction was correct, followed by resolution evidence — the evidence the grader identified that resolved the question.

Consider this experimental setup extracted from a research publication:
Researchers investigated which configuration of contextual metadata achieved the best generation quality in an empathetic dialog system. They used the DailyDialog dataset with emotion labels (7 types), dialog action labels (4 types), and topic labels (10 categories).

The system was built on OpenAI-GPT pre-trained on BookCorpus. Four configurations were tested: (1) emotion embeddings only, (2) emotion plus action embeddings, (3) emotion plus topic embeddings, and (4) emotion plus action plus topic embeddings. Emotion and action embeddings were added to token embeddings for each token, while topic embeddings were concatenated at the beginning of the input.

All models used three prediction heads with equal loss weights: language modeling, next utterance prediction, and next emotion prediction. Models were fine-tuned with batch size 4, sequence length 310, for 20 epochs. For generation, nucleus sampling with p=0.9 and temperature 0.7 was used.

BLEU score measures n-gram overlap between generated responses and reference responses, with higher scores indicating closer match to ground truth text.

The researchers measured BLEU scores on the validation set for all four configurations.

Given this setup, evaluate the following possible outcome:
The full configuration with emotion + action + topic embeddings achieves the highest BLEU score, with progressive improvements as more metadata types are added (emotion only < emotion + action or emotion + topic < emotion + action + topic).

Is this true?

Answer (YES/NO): NO